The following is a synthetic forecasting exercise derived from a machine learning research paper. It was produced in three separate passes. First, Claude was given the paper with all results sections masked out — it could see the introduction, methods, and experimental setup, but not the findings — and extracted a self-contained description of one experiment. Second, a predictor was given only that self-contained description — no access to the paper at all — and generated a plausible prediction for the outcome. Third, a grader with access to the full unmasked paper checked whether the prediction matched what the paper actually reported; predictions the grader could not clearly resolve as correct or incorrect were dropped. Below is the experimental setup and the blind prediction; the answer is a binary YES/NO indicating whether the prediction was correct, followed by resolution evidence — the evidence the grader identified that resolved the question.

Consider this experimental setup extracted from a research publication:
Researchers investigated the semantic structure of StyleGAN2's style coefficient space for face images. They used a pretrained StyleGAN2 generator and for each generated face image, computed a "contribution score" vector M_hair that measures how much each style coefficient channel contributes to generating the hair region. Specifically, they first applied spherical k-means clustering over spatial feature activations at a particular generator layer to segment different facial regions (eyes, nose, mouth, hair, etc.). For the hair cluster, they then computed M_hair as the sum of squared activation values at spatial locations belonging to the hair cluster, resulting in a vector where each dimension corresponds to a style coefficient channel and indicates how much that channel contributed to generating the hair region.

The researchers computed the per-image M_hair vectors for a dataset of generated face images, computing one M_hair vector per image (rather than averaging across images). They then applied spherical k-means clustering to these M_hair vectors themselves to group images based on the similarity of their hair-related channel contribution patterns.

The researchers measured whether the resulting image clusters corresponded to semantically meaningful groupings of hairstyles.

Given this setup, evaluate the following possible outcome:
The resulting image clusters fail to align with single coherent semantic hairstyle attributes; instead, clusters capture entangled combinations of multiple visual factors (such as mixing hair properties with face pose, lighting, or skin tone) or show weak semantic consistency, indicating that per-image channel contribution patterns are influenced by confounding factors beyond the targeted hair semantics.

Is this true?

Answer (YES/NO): NO